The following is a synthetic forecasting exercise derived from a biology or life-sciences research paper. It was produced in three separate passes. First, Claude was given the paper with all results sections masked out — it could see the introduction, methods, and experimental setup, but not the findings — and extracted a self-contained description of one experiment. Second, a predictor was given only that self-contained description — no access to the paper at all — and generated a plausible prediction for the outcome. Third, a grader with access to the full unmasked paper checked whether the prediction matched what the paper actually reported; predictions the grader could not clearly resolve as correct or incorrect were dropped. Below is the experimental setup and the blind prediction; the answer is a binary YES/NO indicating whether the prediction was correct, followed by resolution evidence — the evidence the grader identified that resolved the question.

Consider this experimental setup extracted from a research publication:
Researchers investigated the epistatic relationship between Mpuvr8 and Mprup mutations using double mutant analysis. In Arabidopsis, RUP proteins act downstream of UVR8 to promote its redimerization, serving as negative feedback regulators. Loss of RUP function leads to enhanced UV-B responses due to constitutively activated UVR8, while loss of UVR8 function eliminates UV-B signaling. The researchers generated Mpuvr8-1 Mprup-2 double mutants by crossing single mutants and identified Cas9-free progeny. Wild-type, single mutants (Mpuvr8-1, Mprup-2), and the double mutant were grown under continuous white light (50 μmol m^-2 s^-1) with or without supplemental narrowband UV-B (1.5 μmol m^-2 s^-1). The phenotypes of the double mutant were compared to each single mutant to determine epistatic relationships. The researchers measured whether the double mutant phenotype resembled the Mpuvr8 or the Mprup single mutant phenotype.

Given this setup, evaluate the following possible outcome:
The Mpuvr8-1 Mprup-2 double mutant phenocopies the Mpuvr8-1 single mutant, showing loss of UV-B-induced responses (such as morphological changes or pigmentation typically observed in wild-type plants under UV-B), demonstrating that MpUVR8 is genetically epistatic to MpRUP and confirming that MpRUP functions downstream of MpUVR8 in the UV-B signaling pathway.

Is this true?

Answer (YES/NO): YES